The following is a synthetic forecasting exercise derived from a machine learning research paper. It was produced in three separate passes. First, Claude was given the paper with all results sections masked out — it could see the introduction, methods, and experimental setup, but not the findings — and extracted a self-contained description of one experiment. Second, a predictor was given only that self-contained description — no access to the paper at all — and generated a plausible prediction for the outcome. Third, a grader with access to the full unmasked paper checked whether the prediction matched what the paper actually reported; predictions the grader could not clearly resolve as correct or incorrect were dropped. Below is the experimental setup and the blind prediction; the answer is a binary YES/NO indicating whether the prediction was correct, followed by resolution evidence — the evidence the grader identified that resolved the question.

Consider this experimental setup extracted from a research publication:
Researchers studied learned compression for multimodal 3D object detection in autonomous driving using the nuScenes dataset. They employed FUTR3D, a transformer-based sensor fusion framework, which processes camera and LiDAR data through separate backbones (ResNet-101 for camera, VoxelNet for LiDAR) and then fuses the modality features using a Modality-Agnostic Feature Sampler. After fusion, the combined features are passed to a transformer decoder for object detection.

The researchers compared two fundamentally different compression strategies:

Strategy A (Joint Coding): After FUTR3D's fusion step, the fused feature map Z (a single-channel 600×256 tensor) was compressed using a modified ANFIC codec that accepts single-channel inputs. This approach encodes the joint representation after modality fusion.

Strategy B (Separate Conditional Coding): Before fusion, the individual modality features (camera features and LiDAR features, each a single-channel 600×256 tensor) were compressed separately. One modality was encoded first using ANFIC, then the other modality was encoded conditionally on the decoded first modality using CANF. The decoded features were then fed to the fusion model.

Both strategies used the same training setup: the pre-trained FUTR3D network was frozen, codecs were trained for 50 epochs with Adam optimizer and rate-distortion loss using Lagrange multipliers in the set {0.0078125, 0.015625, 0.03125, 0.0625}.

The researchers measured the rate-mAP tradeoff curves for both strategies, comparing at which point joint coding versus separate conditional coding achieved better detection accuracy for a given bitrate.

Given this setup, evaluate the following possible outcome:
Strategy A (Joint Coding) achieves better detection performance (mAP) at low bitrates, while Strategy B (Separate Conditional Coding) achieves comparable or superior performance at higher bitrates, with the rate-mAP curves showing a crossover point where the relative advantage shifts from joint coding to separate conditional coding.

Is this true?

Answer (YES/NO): NO